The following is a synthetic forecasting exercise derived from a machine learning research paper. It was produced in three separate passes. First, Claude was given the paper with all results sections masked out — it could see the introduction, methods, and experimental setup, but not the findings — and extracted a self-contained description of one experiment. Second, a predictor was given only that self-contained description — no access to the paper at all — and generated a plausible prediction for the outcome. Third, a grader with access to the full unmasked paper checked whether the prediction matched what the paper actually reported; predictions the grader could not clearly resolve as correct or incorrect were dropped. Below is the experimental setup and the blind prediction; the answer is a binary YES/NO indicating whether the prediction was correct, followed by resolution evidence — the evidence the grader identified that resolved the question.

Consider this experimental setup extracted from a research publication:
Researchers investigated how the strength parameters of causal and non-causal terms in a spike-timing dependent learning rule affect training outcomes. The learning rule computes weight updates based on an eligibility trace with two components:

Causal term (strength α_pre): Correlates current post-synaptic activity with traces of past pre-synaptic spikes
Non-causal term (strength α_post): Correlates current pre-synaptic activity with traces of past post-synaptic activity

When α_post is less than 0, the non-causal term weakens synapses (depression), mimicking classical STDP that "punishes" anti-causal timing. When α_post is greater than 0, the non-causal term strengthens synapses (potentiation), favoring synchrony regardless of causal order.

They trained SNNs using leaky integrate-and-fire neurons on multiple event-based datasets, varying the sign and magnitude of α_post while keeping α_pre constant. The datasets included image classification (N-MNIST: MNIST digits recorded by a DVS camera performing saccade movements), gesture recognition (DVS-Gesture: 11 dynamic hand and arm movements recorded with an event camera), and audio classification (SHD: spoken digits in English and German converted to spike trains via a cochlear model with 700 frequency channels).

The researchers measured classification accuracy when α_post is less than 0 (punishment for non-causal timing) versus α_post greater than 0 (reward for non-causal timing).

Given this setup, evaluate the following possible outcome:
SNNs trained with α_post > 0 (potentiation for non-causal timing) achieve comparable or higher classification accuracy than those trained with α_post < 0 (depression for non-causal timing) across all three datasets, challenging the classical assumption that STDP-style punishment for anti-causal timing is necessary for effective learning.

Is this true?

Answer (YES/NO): NO